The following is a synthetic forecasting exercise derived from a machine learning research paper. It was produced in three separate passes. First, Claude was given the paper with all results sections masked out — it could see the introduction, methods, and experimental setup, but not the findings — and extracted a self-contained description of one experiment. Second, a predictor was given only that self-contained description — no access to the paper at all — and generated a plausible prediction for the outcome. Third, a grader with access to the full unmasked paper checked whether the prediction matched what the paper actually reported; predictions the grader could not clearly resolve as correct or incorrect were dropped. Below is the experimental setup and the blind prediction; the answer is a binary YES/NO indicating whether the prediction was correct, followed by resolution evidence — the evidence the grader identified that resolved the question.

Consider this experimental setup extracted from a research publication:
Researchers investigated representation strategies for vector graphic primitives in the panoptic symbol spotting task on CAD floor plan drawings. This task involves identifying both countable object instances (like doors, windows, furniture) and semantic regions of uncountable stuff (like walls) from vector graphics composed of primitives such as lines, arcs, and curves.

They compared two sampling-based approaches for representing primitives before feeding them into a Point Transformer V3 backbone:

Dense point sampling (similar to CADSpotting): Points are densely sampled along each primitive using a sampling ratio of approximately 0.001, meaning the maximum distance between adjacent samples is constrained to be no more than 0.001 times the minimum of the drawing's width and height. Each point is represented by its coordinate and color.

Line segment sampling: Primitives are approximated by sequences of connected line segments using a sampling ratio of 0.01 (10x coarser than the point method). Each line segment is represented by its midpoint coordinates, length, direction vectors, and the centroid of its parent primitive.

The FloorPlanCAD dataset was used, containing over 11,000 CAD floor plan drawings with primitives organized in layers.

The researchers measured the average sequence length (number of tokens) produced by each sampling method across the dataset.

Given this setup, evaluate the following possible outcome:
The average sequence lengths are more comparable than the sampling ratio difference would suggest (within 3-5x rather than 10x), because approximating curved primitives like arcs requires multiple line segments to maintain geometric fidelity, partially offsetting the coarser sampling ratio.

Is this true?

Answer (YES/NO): NO